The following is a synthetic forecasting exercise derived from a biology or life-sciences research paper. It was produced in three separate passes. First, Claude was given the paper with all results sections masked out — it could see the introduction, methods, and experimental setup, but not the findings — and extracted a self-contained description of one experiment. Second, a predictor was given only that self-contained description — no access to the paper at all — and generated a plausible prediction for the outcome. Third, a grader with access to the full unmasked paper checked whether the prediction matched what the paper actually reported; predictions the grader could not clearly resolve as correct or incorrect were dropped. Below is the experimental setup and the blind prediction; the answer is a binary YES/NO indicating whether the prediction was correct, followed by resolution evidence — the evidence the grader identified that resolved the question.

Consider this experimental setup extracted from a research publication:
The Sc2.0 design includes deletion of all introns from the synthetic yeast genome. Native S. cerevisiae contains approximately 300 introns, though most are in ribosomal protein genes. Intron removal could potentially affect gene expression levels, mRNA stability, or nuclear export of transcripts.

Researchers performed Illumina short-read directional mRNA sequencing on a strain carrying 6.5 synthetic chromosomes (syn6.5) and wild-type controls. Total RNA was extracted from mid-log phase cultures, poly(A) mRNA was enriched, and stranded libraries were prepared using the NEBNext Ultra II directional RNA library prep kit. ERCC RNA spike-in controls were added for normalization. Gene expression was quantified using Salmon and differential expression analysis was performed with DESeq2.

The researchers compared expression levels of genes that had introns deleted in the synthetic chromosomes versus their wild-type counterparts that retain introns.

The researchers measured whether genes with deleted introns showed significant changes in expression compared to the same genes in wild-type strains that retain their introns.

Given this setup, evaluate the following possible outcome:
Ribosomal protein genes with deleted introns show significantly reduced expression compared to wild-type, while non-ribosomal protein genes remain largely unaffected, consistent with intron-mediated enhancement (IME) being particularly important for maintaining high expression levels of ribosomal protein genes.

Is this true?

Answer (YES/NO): NO